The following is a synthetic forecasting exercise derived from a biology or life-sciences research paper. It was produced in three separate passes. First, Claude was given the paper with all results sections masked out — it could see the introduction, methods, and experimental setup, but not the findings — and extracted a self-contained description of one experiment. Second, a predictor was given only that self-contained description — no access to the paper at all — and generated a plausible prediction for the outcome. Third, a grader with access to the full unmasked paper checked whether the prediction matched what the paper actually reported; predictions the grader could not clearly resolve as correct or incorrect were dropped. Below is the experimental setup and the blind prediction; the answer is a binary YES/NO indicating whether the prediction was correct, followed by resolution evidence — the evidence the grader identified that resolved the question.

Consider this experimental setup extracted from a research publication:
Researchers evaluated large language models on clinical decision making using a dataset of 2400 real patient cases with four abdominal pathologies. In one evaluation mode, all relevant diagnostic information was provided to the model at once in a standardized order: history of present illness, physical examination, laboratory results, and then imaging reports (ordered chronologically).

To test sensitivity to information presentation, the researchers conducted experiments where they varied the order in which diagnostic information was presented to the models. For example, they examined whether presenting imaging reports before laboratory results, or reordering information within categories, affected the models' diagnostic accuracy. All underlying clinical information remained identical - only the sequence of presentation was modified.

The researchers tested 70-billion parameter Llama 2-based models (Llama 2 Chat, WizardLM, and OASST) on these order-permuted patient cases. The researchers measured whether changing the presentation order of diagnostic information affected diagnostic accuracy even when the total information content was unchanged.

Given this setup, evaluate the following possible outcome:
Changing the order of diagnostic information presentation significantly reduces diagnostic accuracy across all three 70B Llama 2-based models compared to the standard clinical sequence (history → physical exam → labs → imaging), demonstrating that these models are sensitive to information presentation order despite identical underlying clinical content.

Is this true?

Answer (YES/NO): NO